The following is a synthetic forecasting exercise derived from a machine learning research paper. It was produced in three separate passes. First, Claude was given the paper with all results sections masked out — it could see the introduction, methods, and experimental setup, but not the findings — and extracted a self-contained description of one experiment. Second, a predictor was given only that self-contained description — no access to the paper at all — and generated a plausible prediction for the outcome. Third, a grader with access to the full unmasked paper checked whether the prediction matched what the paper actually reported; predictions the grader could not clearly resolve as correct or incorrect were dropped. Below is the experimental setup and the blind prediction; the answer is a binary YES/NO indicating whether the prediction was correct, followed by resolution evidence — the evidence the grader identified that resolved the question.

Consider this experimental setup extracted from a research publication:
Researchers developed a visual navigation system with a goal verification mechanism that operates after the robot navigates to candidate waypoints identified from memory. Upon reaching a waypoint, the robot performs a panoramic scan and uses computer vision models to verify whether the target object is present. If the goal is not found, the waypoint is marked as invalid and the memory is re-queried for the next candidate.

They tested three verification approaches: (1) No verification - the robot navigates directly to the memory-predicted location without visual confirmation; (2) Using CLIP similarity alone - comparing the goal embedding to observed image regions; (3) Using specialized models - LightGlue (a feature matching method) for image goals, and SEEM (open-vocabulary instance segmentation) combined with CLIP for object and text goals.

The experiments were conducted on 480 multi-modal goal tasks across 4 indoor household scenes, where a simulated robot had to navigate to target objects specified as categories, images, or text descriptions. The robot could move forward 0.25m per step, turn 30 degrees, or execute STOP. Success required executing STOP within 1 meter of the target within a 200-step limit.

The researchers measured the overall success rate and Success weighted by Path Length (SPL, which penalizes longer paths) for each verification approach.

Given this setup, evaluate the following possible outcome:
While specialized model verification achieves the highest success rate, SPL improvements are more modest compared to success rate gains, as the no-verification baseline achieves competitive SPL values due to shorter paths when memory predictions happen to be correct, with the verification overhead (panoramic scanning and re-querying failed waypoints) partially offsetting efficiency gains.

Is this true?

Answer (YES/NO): YES